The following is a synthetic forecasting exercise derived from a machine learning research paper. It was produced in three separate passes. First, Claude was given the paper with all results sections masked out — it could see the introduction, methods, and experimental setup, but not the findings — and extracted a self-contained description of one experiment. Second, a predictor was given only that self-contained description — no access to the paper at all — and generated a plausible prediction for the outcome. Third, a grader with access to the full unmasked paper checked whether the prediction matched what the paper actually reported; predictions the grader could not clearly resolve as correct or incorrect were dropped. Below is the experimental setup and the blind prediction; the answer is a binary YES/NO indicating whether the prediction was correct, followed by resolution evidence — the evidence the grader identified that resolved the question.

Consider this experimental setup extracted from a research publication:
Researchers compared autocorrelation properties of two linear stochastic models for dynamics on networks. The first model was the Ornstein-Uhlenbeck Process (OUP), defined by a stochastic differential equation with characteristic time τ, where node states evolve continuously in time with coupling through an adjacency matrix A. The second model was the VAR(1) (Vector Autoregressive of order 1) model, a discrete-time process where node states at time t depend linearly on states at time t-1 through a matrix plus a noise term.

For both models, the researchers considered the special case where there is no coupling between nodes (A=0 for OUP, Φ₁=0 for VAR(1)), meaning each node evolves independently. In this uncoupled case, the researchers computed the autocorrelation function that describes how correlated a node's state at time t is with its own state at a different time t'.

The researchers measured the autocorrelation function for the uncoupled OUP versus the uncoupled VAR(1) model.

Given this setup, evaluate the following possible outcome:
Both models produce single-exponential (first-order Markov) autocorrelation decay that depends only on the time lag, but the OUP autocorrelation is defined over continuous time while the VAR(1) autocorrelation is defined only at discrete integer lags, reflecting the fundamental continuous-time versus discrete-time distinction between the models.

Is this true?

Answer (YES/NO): NO